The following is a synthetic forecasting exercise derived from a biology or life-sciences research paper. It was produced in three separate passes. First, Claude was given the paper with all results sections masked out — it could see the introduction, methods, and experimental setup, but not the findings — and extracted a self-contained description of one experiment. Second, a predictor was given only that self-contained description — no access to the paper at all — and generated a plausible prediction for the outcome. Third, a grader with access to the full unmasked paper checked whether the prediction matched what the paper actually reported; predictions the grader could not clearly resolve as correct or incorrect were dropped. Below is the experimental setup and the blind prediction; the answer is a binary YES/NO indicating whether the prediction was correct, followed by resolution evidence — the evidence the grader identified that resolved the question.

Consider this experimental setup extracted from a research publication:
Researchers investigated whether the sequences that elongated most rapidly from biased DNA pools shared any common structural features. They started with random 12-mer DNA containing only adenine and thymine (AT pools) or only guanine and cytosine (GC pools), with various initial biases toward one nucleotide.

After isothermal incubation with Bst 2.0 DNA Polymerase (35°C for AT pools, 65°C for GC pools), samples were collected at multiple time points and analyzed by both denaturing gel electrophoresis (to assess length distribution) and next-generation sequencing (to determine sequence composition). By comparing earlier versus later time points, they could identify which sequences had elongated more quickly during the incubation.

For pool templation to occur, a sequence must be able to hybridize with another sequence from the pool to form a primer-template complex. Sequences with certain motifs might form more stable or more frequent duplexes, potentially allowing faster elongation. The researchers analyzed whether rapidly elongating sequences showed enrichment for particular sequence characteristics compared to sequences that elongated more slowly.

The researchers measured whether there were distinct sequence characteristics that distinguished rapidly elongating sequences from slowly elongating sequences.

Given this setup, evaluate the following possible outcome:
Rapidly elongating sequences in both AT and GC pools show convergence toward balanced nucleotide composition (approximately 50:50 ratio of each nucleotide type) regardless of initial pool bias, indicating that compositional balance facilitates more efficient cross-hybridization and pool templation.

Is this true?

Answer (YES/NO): NO